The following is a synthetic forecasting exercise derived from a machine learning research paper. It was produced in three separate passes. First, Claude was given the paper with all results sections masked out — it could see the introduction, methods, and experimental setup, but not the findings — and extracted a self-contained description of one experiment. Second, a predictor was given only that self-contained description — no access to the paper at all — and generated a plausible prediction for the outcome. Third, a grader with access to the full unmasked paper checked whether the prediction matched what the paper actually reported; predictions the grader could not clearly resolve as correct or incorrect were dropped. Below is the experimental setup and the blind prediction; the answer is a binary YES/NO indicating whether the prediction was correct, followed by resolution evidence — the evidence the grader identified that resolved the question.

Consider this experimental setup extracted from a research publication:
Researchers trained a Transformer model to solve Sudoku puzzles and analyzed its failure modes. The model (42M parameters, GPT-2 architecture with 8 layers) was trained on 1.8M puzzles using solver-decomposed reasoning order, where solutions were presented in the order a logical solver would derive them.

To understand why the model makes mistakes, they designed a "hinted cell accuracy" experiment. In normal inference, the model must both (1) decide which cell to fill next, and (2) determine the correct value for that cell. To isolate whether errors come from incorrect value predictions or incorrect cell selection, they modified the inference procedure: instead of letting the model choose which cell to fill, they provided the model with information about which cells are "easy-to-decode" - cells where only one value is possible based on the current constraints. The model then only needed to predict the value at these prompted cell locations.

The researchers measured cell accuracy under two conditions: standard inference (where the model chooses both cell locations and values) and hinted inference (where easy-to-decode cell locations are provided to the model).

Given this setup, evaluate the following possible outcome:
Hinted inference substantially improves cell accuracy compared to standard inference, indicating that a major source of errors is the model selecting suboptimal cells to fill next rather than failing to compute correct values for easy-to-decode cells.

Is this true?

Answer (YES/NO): YES